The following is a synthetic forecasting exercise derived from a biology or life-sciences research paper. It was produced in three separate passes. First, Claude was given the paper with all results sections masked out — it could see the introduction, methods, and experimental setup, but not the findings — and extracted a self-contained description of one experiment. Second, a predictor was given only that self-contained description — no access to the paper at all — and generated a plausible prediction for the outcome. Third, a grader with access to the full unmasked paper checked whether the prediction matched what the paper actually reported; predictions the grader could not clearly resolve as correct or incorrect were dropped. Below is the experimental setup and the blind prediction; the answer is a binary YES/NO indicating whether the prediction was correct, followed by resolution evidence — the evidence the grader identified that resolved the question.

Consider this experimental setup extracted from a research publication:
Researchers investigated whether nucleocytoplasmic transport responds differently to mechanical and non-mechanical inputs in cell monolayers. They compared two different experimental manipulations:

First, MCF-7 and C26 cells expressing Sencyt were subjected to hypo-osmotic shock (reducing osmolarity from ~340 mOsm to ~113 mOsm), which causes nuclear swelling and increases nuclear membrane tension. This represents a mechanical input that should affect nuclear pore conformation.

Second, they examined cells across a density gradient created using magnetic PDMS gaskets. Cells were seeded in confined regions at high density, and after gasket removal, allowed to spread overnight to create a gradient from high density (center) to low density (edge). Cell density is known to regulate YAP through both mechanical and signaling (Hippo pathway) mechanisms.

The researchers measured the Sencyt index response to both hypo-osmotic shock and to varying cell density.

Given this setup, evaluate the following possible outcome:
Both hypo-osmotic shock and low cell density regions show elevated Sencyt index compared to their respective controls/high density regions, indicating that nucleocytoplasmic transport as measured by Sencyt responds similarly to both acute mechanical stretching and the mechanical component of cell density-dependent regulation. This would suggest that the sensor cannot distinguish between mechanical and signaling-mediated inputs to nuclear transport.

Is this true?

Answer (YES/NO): NO